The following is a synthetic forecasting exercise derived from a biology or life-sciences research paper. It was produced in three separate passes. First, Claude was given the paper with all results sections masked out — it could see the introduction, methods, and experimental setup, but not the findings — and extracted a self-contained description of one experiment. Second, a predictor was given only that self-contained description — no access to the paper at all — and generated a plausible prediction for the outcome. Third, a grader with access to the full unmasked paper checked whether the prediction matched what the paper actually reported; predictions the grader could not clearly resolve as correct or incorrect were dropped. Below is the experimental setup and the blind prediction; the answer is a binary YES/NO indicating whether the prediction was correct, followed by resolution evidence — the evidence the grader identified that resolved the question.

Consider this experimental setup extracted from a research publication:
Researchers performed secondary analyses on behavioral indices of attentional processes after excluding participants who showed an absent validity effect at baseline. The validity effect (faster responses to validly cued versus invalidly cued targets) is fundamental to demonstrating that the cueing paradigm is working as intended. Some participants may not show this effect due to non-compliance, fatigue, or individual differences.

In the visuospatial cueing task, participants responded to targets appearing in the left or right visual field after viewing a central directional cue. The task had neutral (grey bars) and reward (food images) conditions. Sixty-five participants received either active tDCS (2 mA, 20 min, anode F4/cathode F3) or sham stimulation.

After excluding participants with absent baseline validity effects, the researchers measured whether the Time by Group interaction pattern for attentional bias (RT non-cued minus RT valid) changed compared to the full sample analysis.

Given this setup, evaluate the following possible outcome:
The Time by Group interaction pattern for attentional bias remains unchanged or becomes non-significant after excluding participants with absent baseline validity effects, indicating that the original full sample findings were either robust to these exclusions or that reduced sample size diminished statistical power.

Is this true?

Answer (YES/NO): YES